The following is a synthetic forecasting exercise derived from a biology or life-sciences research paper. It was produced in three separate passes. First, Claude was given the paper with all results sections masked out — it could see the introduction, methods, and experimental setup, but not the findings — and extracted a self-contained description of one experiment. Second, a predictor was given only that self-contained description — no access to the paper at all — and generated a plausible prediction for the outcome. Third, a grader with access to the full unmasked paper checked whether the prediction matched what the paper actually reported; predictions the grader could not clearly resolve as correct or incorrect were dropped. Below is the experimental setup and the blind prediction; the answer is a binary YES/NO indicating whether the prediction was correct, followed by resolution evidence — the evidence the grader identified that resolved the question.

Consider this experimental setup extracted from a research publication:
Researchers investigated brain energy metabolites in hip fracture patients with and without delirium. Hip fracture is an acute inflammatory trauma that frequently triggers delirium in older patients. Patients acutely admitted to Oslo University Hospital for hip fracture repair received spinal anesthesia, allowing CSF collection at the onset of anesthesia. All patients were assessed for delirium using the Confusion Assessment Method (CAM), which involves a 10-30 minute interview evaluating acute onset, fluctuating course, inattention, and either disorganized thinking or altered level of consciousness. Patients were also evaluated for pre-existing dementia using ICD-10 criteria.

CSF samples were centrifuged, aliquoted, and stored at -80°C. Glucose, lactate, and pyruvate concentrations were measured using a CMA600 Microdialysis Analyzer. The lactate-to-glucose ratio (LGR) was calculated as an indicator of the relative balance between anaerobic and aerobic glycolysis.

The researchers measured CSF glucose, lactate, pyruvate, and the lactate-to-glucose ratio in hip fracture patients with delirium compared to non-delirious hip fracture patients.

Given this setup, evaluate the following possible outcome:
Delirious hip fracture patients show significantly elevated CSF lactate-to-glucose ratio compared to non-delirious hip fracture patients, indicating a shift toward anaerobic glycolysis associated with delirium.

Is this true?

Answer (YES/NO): YES